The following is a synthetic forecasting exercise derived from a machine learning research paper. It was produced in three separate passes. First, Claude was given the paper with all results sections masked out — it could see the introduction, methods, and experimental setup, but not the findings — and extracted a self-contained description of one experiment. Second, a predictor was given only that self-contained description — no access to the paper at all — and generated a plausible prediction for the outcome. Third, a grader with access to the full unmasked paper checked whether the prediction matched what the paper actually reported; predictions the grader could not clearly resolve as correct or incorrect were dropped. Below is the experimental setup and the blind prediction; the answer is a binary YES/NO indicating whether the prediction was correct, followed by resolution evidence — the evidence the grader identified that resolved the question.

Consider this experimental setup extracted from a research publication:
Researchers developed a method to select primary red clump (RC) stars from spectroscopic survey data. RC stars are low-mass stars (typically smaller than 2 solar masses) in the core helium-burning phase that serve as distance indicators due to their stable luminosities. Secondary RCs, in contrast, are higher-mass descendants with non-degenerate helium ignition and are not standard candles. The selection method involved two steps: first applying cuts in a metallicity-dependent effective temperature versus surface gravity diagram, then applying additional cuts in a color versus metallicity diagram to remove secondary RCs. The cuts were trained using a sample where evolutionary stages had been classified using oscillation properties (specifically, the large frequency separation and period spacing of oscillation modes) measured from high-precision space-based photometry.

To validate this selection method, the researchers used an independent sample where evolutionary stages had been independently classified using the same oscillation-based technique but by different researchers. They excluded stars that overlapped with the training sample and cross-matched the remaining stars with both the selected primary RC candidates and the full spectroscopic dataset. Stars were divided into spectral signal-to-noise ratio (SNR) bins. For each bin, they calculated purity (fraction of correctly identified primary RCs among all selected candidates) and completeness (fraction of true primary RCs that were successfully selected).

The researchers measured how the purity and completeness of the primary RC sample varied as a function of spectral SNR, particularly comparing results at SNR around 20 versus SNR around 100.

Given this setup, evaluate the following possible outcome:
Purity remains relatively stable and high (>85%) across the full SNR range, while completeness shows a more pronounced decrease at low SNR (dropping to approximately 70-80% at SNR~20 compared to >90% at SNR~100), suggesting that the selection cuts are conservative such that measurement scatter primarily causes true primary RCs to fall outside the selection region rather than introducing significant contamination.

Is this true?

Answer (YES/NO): NO